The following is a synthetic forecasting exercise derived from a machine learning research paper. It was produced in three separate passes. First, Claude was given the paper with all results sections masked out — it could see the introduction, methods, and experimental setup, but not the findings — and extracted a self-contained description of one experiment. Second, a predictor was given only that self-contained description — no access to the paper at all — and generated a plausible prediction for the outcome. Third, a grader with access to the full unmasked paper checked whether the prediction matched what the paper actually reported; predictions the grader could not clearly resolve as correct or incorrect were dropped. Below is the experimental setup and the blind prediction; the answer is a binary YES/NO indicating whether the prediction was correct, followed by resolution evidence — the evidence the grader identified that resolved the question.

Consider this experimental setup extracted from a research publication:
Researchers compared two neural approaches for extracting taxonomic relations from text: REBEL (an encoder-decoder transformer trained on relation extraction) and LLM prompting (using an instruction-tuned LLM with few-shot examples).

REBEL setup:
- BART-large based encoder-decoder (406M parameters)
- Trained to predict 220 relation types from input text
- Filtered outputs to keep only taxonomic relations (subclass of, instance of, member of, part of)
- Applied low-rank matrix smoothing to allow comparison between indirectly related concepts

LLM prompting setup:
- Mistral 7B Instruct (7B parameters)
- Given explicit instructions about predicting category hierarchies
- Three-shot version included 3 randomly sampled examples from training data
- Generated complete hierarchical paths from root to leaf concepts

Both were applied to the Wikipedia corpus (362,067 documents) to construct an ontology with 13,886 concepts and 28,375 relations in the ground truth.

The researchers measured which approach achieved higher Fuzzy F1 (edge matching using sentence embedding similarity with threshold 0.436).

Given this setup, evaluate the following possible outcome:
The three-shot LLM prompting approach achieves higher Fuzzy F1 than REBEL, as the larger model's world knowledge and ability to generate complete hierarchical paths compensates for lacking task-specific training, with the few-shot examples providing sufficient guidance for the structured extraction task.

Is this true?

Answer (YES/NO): YES